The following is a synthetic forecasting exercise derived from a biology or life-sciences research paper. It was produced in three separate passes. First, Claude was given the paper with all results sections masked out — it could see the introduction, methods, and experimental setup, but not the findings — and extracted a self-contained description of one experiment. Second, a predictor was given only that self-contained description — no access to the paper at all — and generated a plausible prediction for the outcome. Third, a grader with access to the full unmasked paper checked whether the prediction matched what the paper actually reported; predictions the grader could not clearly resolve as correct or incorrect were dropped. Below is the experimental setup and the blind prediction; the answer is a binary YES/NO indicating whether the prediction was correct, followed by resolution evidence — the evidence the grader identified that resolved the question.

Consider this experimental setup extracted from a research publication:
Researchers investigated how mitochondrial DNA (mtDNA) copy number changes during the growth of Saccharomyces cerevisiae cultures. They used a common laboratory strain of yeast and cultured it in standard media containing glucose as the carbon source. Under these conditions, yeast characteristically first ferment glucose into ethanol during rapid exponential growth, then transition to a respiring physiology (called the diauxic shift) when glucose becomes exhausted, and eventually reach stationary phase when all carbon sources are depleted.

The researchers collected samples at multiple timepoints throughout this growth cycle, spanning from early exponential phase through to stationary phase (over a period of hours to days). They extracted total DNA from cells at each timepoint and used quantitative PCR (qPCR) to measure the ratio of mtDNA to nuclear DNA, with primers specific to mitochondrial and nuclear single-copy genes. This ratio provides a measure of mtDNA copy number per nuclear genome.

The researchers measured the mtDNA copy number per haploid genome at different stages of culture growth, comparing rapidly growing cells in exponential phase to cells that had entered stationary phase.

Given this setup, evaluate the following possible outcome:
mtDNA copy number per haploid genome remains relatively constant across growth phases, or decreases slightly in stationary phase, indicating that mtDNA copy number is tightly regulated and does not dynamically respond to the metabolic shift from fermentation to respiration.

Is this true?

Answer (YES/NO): NO